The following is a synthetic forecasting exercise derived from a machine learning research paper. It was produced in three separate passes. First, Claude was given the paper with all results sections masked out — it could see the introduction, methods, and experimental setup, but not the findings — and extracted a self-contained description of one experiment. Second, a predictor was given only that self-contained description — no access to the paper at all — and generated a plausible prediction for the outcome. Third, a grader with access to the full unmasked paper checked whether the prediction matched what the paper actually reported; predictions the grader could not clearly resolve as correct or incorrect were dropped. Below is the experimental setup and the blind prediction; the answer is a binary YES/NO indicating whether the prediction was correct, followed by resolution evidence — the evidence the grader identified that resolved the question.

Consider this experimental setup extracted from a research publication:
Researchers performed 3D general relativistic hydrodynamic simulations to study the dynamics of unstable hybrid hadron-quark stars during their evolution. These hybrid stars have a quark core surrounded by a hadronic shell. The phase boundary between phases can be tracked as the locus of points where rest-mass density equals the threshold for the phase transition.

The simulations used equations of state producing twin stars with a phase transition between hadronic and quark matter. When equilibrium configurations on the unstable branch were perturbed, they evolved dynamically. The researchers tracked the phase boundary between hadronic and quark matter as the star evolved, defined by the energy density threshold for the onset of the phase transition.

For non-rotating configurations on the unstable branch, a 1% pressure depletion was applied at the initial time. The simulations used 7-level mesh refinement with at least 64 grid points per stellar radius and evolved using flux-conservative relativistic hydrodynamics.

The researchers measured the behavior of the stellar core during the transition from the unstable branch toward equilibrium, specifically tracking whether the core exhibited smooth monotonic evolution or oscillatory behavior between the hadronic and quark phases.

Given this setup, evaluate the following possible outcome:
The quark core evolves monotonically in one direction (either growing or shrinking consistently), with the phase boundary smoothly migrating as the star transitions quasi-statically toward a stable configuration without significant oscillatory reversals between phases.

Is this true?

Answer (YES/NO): NO